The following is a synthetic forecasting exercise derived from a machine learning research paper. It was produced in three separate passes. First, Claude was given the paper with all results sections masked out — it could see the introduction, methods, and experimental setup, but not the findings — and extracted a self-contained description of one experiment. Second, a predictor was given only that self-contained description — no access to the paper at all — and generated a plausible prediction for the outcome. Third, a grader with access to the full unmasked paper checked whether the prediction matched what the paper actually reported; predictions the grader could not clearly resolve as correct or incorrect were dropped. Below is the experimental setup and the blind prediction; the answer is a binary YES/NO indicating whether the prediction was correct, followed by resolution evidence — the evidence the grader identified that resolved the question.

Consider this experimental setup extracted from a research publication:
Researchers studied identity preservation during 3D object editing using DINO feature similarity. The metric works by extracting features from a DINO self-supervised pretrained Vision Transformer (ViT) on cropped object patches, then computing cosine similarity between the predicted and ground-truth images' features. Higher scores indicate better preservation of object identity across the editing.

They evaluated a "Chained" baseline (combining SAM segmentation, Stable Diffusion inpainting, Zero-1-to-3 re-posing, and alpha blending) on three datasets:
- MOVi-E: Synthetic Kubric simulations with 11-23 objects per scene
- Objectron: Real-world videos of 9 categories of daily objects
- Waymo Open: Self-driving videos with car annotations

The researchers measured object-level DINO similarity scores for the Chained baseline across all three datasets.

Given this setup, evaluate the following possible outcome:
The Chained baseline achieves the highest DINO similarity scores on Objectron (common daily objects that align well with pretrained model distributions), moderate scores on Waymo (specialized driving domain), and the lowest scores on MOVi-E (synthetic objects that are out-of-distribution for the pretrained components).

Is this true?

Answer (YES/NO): NO